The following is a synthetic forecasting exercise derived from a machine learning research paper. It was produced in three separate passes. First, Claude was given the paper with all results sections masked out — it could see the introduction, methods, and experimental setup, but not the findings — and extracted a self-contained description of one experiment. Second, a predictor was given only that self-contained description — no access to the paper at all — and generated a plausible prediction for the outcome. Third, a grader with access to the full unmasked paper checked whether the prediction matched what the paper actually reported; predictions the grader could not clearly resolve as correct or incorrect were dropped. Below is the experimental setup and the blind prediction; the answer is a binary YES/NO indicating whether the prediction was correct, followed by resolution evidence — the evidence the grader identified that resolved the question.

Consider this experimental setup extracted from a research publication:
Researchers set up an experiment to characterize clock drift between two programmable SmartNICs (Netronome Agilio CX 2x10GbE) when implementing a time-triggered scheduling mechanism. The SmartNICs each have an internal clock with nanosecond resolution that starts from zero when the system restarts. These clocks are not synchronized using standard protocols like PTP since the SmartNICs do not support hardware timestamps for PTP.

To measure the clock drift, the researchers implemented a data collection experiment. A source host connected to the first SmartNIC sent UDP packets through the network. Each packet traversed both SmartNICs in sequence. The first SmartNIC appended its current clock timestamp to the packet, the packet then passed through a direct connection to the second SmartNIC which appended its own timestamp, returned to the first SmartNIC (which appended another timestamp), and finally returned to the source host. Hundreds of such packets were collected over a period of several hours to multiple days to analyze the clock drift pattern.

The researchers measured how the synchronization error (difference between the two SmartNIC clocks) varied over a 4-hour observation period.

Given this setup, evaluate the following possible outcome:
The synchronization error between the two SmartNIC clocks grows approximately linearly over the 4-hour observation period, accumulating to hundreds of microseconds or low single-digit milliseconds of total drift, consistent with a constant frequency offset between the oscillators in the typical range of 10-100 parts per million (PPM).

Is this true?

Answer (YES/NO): NO